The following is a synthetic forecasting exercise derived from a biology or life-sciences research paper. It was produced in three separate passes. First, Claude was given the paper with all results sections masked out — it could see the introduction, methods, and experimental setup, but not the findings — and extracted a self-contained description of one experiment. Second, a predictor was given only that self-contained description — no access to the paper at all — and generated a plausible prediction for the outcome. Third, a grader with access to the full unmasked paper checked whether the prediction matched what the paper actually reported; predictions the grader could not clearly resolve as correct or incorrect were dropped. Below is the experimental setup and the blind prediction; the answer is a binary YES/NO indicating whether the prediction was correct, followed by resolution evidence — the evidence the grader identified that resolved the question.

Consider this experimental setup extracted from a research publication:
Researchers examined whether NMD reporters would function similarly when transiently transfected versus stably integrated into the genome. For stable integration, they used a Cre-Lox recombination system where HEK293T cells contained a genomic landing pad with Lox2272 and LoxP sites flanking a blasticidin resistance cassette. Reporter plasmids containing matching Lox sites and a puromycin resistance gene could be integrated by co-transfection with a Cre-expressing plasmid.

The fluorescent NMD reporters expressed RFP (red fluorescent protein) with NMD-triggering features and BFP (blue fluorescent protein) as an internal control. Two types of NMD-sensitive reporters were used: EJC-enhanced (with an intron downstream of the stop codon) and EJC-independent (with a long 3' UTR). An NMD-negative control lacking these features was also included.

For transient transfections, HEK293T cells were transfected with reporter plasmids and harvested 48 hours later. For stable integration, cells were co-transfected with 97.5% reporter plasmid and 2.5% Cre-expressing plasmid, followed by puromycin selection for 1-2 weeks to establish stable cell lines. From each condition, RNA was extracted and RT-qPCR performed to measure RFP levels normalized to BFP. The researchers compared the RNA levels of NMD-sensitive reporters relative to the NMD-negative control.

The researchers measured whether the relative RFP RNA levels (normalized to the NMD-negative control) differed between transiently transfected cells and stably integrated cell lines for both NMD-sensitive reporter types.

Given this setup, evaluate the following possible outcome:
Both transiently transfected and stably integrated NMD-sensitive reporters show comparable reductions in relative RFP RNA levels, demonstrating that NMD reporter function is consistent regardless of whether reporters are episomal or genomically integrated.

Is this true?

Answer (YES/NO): NO